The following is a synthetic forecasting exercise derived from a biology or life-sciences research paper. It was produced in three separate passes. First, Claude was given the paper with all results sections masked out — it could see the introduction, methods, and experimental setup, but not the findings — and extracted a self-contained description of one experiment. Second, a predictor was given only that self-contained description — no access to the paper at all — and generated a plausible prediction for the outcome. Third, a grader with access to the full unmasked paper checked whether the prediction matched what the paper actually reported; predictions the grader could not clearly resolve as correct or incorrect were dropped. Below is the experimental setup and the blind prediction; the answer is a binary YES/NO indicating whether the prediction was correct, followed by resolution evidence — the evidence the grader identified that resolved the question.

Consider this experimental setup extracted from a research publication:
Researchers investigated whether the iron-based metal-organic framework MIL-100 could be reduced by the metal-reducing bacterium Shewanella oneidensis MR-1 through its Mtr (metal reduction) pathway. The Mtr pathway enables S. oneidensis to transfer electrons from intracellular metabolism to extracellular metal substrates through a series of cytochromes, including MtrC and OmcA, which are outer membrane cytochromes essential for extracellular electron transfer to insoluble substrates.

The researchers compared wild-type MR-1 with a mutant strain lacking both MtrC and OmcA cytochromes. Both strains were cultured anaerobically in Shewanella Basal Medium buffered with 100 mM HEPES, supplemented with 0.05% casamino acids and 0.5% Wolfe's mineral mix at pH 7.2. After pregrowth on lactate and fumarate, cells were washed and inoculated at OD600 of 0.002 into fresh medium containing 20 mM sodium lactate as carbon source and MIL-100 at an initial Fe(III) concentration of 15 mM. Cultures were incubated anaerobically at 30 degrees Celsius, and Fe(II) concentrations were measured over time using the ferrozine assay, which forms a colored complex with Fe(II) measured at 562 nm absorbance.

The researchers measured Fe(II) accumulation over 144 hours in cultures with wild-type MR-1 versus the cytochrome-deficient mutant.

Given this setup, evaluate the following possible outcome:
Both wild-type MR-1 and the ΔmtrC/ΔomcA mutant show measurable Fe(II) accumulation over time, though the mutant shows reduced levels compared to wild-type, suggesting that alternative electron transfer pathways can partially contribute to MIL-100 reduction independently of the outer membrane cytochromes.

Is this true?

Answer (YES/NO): NO